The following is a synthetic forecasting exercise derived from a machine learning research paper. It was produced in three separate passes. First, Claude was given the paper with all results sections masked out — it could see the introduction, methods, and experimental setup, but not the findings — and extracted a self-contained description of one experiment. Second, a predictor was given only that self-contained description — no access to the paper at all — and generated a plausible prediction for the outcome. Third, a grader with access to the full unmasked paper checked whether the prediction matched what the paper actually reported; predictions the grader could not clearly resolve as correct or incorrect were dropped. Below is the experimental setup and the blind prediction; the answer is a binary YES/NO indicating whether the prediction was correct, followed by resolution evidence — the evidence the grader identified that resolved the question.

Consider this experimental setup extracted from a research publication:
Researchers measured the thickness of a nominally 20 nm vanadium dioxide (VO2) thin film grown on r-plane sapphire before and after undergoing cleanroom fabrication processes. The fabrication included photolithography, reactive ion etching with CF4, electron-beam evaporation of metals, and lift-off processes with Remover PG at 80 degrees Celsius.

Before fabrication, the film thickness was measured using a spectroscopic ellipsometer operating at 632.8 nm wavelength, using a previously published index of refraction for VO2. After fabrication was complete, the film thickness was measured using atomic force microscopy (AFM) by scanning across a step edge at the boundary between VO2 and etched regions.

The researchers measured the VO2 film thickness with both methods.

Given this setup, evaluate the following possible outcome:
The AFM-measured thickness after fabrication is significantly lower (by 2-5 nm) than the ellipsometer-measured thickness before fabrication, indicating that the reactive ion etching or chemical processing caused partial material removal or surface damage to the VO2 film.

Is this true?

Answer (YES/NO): NO